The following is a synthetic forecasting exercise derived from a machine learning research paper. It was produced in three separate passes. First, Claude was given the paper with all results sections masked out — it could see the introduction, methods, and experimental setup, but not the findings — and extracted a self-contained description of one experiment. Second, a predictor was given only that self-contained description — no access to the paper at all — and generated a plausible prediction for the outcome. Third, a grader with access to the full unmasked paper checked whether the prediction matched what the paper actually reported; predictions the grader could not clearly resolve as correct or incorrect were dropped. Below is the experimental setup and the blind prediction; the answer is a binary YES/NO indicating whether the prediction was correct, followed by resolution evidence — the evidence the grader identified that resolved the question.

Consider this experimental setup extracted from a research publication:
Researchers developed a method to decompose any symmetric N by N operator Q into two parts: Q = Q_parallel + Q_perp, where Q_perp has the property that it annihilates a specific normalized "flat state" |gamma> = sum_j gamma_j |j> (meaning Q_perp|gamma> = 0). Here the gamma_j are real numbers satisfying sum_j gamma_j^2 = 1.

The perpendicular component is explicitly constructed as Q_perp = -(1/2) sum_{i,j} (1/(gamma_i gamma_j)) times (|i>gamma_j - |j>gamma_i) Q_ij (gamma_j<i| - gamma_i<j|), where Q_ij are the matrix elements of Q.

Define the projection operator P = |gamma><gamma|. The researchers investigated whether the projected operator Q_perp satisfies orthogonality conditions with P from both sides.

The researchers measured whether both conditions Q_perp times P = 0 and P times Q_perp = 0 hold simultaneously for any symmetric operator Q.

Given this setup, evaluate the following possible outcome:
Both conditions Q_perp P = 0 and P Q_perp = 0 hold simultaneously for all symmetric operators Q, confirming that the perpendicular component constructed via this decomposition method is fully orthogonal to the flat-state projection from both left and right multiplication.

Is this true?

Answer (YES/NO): YES